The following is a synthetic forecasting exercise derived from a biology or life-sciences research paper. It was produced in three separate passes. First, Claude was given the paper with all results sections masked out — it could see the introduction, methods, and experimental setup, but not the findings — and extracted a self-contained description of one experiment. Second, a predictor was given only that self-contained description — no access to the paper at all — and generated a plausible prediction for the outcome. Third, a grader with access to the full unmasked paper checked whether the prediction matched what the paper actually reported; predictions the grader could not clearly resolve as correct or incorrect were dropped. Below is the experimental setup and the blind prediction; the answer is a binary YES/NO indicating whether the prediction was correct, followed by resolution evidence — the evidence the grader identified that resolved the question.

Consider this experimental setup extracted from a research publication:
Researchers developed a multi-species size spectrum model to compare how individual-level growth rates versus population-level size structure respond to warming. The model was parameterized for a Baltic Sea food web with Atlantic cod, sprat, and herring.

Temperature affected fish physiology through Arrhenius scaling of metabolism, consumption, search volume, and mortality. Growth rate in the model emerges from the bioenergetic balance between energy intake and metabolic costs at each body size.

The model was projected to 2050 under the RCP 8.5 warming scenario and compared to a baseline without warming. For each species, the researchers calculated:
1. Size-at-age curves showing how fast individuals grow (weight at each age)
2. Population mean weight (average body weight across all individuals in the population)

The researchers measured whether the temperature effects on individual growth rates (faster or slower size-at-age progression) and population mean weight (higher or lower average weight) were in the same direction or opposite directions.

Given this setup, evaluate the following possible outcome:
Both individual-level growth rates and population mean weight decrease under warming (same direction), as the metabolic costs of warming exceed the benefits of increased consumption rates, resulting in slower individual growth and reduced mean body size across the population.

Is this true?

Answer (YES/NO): NO